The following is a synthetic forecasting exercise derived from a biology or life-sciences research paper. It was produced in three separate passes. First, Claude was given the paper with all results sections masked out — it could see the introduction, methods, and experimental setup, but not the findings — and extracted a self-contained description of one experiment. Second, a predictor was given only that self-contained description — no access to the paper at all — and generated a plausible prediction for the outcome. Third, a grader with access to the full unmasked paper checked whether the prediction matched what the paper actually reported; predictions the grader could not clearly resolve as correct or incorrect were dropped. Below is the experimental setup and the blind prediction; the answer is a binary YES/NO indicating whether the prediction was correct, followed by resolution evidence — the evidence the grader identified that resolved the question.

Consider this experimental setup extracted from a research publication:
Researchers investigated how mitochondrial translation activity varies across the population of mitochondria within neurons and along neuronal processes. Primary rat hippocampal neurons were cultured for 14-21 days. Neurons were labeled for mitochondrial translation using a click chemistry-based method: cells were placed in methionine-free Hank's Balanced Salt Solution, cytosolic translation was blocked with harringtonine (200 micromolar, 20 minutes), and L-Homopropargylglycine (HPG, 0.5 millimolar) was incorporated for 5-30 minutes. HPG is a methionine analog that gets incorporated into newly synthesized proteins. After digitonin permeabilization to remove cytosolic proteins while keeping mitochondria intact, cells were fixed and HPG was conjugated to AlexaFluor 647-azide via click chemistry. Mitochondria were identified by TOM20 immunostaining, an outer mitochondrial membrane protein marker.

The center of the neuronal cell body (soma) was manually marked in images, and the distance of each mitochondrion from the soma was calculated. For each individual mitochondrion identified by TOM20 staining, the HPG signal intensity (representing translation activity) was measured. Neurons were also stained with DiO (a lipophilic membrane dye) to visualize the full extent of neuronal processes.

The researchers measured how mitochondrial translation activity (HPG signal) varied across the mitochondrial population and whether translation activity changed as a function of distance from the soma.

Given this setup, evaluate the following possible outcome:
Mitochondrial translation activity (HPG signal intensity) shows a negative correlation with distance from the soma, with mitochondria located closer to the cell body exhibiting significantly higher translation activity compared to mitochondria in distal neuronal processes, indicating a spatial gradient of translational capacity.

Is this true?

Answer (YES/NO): NO